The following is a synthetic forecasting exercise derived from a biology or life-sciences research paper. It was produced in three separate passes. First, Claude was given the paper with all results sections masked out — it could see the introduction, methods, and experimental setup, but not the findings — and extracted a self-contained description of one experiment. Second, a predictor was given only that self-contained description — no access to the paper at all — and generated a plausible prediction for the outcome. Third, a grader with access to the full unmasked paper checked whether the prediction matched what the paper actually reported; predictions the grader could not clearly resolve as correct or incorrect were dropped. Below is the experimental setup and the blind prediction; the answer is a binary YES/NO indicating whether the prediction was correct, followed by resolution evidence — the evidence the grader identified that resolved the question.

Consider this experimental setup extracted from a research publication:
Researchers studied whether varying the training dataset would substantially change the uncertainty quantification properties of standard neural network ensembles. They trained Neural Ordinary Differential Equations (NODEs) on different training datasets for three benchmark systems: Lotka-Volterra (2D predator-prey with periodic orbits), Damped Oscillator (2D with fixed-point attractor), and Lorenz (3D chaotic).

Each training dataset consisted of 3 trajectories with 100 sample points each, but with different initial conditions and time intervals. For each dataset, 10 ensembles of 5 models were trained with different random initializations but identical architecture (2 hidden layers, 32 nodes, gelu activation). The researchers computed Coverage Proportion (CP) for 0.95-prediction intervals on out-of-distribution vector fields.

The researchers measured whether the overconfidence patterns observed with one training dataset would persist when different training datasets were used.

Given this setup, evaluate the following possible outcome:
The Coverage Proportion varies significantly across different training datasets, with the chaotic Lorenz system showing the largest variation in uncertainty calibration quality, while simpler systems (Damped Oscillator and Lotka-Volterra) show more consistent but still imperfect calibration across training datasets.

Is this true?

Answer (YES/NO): NO